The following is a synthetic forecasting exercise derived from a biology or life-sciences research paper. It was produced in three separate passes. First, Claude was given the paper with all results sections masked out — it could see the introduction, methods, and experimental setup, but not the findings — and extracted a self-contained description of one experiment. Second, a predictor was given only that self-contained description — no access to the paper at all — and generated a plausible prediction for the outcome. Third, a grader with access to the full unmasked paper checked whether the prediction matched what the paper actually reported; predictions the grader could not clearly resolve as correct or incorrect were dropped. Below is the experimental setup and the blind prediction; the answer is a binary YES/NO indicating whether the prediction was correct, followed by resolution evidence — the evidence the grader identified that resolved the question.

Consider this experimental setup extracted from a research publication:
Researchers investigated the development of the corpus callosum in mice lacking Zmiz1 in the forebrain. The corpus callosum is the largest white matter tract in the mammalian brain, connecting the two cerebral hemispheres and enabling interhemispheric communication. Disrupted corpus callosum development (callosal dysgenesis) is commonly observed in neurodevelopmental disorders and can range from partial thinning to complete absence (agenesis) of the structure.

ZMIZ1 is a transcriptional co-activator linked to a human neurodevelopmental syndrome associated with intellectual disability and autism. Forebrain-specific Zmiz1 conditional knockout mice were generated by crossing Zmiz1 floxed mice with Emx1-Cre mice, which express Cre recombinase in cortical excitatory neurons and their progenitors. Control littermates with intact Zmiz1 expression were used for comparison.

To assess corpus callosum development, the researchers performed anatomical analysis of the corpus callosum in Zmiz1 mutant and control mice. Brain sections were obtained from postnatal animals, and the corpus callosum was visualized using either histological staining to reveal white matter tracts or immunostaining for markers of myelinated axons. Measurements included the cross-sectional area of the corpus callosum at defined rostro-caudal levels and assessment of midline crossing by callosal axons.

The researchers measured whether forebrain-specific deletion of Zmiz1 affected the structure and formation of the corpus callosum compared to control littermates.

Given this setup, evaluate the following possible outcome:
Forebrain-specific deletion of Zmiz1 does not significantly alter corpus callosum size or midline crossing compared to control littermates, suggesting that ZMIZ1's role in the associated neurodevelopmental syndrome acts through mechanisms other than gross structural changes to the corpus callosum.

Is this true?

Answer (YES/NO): NO